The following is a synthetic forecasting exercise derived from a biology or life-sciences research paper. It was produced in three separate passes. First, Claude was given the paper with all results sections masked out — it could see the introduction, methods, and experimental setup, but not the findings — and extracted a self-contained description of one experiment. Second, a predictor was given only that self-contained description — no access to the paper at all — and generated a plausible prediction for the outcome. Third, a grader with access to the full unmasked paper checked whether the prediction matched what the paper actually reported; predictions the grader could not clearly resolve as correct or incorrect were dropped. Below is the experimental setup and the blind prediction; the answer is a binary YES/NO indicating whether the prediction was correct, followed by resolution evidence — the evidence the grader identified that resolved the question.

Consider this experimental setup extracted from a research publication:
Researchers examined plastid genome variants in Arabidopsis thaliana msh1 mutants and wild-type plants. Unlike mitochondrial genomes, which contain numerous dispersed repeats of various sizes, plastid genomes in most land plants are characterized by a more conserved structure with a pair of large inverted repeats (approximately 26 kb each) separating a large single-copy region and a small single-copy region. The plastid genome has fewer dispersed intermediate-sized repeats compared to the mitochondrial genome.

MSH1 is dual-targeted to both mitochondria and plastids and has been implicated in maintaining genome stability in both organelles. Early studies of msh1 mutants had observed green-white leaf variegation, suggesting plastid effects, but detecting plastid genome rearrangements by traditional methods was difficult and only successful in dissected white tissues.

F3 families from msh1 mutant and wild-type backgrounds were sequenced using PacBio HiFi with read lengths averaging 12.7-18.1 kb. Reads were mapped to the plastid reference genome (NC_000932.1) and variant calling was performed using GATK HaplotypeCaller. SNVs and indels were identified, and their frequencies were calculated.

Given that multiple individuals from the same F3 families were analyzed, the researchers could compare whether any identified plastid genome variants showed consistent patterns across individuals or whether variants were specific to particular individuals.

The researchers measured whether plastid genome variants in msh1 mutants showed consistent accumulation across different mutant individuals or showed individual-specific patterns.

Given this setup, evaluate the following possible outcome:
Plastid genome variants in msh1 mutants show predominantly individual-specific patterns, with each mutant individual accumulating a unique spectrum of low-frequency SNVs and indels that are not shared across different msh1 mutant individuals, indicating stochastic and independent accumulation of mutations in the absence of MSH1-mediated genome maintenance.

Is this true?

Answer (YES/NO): NO